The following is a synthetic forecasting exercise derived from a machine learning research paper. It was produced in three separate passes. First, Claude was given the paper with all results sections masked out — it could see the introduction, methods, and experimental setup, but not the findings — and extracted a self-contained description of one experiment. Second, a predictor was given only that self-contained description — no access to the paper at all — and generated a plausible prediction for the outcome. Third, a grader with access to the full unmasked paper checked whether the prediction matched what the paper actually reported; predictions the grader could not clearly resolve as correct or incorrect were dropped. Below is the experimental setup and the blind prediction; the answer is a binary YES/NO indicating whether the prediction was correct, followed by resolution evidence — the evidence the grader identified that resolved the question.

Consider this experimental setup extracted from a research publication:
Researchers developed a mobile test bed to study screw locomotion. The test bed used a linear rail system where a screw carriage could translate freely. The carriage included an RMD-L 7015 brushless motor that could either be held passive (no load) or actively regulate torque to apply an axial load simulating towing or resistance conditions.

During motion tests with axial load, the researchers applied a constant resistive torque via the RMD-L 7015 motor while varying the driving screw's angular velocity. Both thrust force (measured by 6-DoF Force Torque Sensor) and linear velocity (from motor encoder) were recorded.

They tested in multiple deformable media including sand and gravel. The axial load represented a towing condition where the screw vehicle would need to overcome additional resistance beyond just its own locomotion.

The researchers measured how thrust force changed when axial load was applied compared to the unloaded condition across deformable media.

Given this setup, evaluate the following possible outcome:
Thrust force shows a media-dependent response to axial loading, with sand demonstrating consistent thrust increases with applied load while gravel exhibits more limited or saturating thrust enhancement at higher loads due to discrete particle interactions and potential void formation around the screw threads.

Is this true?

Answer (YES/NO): NO